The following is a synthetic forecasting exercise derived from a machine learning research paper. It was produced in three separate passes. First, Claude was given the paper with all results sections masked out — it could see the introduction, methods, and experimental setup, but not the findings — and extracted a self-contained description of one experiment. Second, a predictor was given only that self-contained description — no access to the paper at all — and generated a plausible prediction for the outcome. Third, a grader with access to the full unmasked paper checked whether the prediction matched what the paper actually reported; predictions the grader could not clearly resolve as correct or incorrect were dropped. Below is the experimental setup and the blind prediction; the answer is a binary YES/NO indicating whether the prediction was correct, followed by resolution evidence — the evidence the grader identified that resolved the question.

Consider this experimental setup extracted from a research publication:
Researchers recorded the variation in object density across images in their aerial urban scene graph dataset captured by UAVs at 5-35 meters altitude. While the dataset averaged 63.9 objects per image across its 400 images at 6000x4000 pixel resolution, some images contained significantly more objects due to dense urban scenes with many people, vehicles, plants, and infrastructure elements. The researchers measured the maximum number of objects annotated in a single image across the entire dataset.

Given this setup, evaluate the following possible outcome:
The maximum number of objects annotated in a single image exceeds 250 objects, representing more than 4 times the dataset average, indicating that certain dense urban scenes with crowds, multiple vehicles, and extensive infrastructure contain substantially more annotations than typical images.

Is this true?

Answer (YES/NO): YES